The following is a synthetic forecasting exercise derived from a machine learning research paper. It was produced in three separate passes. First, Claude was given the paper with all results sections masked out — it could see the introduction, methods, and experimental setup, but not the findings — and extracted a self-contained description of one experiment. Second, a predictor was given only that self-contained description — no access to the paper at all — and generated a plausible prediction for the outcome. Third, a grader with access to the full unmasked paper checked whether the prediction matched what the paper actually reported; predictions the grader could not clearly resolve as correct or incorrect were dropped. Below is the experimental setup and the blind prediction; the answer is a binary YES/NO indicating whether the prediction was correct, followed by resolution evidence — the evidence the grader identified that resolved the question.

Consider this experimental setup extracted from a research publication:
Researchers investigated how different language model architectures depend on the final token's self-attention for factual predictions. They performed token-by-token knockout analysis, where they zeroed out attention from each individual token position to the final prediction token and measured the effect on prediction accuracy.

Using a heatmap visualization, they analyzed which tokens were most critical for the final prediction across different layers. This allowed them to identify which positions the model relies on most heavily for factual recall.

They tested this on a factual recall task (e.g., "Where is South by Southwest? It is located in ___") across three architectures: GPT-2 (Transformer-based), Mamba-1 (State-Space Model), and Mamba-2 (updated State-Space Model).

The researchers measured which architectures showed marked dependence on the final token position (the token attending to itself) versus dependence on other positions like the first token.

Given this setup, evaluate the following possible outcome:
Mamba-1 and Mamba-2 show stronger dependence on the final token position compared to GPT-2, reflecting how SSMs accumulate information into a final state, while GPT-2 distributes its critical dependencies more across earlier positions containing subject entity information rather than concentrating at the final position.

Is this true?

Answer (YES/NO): NO